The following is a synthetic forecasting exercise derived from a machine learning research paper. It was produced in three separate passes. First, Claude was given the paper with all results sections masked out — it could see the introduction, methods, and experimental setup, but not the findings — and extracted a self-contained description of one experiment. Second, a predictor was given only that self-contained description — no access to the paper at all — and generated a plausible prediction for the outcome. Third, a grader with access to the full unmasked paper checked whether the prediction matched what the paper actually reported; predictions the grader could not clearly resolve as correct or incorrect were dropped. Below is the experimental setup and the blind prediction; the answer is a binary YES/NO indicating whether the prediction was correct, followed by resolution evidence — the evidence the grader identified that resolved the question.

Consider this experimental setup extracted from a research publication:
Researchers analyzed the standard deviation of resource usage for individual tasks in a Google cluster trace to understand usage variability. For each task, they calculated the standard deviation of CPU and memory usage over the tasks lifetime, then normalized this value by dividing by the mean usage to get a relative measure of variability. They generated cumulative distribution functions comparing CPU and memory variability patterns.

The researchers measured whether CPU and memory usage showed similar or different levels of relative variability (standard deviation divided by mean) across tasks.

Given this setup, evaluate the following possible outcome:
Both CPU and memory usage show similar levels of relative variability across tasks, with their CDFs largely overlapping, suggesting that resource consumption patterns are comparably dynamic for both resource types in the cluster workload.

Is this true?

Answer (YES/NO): YES